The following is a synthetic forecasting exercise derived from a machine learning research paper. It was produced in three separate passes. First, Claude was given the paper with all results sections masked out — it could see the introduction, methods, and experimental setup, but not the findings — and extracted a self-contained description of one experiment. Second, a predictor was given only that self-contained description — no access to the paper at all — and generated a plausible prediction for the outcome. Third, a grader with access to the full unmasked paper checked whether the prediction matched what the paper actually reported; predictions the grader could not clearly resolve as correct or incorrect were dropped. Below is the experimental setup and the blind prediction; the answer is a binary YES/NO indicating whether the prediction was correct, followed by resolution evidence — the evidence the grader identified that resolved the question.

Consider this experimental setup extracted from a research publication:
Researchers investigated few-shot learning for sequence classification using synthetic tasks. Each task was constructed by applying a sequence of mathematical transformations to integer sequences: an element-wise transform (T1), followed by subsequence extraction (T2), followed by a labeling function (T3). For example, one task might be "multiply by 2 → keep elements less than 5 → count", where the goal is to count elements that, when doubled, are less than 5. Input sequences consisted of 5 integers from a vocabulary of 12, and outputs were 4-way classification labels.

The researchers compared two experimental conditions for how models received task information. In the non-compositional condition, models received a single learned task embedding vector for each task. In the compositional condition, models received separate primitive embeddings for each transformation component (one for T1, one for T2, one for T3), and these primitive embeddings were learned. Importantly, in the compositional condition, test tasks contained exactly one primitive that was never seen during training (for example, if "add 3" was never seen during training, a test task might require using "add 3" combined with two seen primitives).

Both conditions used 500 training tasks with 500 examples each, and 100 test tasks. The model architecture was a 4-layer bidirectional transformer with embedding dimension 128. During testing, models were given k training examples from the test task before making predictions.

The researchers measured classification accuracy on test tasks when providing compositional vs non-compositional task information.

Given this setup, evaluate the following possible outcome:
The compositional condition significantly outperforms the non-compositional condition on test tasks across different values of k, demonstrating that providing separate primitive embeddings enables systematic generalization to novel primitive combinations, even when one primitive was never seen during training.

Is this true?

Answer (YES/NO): NO